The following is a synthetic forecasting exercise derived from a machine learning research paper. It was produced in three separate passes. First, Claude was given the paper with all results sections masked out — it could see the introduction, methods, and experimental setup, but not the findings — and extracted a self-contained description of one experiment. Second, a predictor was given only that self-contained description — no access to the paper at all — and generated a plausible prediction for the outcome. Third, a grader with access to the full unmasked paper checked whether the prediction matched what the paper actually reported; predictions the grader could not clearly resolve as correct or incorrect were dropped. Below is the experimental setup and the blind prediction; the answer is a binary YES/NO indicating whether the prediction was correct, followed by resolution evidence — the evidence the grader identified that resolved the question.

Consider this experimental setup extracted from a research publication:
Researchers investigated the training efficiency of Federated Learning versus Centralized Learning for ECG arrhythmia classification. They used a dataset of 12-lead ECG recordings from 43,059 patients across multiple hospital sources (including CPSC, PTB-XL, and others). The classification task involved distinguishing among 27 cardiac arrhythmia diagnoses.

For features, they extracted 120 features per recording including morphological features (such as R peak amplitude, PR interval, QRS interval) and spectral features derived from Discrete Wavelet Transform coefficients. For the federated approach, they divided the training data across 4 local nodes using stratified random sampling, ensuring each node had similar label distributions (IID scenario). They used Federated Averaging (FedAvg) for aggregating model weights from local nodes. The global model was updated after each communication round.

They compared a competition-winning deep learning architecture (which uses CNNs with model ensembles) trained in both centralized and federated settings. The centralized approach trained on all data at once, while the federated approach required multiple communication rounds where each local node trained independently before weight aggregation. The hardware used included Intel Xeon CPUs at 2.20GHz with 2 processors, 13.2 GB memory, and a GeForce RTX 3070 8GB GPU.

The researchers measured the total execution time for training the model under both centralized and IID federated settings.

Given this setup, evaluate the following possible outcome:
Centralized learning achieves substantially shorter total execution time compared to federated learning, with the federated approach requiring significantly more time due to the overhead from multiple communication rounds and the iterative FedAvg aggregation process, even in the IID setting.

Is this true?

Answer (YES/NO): NO